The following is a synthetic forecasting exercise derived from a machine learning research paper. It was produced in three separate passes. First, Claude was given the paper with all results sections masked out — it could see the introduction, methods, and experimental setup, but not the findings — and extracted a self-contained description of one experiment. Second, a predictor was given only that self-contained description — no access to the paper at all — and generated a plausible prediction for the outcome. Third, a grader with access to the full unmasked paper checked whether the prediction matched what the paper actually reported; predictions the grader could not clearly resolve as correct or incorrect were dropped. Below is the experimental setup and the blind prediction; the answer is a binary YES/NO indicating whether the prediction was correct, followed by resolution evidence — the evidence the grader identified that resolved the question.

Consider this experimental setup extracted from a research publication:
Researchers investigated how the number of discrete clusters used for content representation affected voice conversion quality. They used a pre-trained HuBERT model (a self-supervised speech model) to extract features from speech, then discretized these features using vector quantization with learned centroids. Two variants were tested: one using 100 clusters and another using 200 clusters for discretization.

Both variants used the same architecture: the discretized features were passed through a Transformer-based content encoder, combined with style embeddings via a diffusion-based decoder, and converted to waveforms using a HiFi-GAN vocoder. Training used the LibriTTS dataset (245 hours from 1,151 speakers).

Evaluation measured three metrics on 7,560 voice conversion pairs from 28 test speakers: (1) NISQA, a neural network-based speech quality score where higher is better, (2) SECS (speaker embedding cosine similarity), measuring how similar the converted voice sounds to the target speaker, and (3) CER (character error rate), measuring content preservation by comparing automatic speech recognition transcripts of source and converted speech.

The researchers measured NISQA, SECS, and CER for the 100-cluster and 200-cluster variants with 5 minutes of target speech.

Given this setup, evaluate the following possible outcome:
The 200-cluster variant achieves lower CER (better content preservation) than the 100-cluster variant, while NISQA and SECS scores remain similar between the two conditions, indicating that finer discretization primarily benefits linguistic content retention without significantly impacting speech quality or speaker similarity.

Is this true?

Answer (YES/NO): NO